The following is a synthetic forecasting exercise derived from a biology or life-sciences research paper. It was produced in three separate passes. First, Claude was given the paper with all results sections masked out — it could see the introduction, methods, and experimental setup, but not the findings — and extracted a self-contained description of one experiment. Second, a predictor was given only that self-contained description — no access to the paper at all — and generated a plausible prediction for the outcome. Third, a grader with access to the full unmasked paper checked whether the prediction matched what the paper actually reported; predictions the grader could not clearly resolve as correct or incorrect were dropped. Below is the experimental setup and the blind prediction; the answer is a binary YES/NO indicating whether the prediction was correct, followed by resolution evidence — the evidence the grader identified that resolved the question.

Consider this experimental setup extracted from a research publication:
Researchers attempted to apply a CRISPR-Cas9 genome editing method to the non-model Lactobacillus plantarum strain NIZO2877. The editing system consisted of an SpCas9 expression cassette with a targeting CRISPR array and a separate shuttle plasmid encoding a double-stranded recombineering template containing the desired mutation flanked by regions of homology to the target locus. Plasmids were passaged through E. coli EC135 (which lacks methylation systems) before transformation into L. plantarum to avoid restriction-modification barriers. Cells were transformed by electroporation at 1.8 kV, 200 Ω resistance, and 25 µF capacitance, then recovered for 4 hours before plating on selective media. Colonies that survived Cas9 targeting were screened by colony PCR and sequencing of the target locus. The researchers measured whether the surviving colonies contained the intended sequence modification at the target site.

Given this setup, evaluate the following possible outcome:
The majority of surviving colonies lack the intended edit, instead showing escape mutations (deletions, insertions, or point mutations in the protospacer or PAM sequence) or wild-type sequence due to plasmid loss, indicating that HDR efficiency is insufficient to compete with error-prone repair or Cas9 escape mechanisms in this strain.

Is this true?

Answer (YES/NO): YES